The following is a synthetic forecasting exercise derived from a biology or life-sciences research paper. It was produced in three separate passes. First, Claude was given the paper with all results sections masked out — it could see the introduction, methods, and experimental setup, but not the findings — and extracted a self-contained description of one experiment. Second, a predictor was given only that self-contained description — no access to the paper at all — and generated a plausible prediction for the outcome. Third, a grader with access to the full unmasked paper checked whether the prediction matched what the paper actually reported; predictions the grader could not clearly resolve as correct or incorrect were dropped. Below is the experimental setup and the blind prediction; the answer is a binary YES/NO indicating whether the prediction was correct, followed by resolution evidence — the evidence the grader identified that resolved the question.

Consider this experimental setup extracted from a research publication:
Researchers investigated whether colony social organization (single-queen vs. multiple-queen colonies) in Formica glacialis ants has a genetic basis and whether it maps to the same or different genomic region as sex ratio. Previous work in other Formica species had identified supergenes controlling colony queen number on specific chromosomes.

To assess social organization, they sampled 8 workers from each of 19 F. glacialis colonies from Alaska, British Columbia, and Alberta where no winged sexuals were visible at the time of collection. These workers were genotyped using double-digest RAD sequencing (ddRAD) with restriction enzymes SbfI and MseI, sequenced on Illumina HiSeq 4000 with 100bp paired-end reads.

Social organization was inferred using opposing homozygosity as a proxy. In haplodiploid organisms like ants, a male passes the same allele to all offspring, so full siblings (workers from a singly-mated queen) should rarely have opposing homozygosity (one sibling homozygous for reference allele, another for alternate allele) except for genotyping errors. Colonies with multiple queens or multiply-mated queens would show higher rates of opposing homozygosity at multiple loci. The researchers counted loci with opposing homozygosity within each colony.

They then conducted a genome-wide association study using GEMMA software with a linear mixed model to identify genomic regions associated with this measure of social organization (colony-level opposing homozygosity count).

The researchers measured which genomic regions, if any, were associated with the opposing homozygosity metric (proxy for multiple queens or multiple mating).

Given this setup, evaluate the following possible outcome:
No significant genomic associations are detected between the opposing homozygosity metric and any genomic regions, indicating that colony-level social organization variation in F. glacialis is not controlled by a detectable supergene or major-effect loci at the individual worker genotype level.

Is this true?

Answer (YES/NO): NO